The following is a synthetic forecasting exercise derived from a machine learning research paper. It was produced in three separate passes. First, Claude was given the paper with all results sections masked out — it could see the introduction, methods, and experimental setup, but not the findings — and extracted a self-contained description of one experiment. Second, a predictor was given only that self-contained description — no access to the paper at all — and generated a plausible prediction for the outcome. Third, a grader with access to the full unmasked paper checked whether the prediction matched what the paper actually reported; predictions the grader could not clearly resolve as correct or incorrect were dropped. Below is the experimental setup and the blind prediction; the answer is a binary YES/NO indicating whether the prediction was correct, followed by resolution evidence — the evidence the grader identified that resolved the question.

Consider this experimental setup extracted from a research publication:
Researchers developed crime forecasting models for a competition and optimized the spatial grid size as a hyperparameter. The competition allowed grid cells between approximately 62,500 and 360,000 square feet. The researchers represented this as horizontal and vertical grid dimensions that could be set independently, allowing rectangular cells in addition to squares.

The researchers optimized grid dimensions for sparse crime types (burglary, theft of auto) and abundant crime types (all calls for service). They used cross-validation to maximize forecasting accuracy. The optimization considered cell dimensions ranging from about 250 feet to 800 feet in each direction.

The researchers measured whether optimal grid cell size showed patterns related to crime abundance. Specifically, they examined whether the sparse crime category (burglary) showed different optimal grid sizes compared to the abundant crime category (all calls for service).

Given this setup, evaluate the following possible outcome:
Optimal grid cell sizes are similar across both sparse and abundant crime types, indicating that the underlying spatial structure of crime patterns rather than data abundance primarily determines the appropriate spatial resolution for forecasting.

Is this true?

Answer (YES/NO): NO